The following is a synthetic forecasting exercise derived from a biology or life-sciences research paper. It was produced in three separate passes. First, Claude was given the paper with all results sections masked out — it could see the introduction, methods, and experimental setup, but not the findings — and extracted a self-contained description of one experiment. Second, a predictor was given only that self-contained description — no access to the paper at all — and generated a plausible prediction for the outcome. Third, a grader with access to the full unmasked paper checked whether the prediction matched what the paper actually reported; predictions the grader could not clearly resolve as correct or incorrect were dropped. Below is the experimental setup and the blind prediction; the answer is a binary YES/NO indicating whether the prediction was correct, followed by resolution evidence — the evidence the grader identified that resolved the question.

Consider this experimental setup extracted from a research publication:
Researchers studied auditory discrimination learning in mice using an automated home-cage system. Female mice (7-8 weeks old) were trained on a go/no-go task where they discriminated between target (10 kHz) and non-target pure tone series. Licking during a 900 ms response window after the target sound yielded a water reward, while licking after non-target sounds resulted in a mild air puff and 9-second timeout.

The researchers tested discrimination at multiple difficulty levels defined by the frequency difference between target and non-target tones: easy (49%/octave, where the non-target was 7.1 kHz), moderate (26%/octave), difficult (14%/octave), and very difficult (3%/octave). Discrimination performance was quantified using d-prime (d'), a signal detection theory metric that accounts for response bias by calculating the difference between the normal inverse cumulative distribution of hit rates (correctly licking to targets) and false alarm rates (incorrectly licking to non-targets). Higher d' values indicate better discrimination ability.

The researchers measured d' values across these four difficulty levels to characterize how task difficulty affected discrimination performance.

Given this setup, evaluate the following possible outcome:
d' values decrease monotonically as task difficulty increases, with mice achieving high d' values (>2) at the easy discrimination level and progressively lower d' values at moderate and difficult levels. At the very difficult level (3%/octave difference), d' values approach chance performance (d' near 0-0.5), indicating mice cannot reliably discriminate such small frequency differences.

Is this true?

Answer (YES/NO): YES